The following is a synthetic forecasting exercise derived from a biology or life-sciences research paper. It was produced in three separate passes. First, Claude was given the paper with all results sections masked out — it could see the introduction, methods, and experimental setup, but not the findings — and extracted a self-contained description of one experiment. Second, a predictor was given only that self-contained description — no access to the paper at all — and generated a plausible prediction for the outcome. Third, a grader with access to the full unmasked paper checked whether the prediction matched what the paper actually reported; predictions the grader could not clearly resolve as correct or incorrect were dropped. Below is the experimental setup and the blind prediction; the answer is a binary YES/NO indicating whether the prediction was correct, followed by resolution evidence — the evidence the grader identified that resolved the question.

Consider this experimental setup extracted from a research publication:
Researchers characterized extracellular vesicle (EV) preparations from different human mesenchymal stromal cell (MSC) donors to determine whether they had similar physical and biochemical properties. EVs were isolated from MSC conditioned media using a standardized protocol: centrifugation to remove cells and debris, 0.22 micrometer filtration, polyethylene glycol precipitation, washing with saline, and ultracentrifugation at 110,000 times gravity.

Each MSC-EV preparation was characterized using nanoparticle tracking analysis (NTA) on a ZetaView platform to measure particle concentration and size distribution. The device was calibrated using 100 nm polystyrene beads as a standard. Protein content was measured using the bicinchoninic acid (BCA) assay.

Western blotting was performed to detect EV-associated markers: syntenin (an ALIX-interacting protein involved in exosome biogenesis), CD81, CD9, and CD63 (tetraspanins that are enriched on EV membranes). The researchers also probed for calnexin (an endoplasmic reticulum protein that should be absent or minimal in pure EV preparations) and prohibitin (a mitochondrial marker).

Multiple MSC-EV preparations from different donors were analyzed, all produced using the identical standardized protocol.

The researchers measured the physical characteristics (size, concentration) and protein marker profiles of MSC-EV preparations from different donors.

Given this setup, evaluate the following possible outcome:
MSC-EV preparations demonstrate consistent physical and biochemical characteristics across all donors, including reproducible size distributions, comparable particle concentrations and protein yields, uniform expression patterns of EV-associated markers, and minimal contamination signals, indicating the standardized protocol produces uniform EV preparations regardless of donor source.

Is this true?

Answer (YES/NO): NO